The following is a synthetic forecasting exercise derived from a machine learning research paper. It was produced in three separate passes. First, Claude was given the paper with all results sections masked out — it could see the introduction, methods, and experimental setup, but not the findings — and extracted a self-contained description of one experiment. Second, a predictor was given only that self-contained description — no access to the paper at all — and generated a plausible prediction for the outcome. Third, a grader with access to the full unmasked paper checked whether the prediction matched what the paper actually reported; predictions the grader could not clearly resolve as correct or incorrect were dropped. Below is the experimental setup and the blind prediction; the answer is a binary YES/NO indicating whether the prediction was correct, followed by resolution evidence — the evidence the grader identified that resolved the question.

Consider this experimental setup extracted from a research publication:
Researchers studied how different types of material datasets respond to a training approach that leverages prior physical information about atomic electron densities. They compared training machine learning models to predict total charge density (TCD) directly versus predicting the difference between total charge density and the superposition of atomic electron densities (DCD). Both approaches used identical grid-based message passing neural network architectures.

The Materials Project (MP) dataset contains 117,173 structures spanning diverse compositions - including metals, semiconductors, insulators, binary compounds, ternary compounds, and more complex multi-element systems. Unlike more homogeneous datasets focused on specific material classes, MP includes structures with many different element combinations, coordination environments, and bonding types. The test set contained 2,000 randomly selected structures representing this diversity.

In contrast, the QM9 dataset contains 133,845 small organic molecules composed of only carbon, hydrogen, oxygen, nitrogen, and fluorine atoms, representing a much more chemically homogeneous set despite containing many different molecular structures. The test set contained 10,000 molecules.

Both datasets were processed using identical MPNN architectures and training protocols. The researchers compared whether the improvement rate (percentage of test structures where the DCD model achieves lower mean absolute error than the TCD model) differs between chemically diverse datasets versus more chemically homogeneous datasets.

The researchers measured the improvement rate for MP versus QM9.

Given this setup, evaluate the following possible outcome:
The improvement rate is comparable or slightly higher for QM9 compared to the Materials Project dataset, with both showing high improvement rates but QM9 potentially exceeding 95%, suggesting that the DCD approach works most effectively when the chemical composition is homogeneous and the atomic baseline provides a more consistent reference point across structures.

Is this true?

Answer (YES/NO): NO